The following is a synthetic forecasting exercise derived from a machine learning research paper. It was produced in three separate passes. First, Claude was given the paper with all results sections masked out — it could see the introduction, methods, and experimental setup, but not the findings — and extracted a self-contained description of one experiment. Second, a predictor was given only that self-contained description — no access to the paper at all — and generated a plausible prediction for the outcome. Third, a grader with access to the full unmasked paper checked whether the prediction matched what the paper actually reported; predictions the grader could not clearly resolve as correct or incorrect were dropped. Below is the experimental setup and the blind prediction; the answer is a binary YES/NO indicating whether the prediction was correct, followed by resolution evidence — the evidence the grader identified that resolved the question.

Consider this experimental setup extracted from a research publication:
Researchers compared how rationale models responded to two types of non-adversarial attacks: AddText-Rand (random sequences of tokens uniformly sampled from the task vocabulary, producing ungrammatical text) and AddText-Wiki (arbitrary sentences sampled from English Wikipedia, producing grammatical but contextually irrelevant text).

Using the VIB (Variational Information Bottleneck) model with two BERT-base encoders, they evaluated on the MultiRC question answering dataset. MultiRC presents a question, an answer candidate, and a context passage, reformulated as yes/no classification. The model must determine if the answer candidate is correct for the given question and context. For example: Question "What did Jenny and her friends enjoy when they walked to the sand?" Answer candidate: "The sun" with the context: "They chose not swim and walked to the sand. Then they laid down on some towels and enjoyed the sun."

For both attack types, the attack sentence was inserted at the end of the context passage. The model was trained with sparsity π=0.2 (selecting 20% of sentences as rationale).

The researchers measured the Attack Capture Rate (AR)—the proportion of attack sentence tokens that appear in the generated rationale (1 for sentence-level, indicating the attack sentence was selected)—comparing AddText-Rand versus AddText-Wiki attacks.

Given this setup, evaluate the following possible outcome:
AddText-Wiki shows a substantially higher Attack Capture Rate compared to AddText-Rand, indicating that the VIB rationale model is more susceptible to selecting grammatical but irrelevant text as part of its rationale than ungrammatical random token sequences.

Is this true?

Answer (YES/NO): NO